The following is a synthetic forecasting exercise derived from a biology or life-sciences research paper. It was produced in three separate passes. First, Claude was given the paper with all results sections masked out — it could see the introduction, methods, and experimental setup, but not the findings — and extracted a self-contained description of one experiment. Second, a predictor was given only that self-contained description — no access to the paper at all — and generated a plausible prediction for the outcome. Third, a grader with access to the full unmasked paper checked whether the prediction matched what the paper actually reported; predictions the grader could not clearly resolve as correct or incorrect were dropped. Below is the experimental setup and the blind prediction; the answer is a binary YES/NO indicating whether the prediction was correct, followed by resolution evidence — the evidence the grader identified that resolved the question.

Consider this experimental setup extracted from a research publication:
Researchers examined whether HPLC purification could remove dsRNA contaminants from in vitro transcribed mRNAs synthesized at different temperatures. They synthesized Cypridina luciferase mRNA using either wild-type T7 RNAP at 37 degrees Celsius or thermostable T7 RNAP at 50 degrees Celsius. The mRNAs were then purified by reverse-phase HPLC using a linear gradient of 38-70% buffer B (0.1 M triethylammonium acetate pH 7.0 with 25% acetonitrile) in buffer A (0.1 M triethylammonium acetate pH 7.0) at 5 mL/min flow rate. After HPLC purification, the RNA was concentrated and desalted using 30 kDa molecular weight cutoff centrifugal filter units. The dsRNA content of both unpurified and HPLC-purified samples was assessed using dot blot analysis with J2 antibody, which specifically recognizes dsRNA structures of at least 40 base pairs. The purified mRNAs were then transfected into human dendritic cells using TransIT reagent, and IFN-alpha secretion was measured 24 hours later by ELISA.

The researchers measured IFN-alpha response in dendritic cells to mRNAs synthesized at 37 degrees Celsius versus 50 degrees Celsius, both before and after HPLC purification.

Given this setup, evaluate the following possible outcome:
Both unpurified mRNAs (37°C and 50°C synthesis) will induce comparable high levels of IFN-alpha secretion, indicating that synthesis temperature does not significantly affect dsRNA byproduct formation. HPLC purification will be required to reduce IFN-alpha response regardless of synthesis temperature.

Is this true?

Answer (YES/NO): NO